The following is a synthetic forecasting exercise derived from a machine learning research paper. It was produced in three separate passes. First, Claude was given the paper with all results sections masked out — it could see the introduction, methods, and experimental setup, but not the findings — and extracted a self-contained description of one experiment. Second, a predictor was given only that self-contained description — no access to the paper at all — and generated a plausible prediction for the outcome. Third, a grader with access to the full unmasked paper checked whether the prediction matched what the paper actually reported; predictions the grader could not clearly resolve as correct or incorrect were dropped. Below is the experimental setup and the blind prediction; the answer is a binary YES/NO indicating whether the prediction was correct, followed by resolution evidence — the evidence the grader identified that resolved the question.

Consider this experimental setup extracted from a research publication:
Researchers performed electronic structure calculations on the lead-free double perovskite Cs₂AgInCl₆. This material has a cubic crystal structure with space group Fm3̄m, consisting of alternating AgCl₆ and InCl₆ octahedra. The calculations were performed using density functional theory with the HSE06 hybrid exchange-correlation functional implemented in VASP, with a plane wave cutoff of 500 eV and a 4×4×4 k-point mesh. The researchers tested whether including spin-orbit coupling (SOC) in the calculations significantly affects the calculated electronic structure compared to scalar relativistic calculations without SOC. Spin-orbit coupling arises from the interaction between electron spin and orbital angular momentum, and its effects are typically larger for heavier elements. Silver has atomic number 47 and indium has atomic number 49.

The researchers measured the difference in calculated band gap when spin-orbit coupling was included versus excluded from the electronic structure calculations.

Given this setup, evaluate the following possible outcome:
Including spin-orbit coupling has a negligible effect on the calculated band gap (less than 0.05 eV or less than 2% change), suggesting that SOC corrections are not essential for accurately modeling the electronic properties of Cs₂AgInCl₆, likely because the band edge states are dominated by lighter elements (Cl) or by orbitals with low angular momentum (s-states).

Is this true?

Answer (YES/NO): YES